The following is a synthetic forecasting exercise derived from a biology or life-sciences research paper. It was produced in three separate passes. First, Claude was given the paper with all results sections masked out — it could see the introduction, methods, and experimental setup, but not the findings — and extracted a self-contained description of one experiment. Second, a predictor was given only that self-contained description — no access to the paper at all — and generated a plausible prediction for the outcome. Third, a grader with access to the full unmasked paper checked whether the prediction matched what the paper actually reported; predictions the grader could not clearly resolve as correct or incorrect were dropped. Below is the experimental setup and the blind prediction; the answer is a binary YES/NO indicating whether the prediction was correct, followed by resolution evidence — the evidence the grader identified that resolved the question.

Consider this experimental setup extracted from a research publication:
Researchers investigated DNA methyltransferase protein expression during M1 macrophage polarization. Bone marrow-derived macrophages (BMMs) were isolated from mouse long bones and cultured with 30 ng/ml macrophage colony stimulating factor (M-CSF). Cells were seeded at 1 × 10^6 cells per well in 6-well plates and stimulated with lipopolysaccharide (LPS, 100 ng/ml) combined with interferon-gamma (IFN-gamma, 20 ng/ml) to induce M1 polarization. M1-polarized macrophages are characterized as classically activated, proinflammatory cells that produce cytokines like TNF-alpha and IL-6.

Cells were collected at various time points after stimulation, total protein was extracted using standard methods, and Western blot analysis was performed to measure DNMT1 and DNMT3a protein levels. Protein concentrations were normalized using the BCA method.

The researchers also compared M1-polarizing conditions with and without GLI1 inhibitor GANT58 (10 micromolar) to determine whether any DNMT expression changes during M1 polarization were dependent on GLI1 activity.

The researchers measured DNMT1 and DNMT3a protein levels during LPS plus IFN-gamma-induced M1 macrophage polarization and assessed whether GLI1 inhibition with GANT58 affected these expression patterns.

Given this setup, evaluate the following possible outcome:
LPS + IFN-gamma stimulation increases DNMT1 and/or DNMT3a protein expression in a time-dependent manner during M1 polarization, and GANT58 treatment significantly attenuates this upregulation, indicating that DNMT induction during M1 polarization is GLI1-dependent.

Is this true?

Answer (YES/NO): NO